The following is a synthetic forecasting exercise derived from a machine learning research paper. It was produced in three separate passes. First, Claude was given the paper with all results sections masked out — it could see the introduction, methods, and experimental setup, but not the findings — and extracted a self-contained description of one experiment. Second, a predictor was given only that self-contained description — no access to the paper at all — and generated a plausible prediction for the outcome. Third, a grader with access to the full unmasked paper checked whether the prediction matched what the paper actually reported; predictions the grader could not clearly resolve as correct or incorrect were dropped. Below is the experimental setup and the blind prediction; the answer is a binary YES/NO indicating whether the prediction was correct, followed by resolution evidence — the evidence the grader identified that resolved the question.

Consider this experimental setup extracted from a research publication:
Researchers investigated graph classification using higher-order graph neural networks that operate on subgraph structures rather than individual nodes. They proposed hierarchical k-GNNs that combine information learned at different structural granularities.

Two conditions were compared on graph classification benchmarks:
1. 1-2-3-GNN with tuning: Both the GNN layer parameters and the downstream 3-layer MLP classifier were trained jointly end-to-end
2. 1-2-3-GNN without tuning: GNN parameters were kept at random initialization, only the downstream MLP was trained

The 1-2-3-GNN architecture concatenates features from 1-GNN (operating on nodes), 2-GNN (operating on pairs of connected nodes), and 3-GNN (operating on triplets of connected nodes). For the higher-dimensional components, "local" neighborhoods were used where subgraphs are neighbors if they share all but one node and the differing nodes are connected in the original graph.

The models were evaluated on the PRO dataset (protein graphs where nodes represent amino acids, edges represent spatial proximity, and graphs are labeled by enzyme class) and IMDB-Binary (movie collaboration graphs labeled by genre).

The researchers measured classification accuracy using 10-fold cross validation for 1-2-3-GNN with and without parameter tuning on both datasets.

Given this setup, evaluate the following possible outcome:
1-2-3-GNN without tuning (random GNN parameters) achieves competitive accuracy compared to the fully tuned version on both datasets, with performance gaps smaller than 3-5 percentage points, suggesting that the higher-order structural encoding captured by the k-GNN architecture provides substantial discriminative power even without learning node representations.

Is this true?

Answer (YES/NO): YES